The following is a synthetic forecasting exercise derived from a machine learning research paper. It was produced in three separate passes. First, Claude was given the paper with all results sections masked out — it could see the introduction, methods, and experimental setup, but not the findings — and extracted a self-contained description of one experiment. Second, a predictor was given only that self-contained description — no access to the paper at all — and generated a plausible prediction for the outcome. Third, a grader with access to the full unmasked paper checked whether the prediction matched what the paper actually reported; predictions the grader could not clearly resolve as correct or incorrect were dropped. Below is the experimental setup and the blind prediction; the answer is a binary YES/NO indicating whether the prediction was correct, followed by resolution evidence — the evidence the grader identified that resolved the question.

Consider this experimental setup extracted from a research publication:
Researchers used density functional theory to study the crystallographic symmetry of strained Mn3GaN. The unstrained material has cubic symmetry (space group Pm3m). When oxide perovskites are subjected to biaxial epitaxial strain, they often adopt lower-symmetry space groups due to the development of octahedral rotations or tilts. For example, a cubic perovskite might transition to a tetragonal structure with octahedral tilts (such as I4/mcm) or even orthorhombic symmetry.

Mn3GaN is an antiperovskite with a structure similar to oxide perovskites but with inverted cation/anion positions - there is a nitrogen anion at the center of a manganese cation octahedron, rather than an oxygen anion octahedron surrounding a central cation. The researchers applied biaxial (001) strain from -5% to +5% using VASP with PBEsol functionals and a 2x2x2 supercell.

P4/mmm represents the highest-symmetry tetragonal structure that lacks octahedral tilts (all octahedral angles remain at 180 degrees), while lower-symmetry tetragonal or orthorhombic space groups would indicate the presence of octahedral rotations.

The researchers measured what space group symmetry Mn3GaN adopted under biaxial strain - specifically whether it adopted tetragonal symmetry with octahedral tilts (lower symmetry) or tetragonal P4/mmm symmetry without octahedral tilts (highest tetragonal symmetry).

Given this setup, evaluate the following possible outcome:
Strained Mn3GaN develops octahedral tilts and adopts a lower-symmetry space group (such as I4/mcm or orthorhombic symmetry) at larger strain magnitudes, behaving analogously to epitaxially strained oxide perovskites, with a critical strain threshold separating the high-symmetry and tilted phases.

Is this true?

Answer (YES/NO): NO